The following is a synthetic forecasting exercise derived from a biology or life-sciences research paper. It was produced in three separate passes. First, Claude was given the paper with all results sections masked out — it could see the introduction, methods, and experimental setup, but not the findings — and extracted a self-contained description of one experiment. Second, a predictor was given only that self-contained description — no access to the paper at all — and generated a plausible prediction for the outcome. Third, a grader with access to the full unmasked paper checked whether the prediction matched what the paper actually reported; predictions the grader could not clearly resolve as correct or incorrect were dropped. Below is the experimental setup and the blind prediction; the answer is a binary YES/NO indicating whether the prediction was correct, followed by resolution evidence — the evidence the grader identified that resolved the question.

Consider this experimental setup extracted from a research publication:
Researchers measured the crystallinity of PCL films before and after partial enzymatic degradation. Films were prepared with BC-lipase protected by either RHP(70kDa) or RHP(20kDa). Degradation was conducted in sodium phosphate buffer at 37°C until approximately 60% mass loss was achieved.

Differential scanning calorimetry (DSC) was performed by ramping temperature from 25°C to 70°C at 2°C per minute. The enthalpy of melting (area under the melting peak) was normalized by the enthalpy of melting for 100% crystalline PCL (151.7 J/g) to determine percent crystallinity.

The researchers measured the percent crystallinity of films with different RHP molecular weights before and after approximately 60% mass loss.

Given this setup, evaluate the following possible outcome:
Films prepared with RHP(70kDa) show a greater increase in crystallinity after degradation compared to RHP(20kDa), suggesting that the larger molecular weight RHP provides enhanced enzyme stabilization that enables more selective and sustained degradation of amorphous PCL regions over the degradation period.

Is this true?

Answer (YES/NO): NO